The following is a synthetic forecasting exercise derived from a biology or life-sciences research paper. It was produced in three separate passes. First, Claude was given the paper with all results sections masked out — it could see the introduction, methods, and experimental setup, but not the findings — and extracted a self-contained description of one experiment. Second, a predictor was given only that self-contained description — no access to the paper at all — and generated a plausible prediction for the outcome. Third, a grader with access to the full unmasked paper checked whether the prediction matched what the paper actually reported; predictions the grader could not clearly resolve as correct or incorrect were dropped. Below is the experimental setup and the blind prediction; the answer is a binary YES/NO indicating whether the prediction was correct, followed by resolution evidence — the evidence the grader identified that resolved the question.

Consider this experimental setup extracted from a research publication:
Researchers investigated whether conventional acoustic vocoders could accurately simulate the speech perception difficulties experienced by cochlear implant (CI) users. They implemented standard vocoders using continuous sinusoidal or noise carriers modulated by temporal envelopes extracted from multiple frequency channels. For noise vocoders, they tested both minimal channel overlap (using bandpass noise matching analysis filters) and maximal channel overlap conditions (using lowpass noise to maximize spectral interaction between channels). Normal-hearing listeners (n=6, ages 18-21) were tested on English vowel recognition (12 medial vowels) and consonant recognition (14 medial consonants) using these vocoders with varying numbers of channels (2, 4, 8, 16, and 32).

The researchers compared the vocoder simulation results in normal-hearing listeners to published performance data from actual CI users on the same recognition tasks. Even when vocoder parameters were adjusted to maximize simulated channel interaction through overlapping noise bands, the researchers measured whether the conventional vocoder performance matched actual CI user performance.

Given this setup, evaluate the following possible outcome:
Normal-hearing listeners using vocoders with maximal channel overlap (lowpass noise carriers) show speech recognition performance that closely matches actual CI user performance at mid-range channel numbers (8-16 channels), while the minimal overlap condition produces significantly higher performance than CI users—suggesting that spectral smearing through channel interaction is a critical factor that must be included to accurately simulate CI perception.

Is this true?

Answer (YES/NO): NO